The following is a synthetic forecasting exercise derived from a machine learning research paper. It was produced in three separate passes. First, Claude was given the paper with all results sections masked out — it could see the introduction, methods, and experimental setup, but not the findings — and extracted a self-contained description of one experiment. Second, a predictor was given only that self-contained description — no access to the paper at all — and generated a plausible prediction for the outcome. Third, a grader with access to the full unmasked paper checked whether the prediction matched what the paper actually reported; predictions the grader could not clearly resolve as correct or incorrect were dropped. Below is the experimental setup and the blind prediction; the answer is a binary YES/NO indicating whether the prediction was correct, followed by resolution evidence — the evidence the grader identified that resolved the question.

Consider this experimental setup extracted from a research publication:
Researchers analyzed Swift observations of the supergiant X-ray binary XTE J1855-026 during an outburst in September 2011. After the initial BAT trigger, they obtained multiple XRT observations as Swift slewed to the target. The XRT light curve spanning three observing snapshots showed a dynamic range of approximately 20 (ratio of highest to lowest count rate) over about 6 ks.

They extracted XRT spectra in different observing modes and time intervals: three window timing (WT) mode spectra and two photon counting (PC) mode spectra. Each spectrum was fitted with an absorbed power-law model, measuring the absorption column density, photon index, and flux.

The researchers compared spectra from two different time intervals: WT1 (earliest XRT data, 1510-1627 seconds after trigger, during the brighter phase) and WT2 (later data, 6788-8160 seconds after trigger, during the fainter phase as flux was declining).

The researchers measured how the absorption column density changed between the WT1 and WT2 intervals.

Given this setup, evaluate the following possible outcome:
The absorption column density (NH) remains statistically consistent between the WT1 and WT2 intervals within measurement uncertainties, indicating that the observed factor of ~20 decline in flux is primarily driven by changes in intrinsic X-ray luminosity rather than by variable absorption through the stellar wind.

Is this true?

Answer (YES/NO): NO